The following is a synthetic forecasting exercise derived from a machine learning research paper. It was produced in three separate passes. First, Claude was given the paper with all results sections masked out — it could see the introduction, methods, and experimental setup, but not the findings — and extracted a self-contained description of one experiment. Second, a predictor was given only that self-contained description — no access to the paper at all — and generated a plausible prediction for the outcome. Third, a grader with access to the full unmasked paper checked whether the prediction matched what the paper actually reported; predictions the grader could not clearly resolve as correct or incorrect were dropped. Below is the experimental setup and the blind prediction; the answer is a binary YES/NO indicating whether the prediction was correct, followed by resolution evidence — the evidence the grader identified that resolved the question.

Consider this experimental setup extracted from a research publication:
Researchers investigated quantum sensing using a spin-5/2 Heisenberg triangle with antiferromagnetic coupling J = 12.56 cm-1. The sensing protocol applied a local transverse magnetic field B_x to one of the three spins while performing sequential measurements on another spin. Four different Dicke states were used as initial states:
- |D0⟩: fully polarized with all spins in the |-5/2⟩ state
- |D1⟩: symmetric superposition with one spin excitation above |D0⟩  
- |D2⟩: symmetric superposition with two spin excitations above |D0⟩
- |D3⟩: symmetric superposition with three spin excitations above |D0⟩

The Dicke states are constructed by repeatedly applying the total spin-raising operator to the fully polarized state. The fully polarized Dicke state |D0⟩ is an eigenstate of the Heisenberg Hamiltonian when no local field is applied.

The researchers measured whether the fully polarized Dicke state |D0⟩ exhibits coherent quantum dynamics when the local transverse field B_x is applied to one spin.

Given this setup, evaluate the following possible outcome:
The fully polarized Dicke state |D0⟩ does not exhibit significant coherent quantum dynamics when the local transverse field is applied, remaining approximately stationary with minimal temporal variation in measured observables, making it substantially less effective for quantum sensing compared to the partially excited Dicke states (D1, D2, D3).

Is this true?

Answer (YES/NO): NO